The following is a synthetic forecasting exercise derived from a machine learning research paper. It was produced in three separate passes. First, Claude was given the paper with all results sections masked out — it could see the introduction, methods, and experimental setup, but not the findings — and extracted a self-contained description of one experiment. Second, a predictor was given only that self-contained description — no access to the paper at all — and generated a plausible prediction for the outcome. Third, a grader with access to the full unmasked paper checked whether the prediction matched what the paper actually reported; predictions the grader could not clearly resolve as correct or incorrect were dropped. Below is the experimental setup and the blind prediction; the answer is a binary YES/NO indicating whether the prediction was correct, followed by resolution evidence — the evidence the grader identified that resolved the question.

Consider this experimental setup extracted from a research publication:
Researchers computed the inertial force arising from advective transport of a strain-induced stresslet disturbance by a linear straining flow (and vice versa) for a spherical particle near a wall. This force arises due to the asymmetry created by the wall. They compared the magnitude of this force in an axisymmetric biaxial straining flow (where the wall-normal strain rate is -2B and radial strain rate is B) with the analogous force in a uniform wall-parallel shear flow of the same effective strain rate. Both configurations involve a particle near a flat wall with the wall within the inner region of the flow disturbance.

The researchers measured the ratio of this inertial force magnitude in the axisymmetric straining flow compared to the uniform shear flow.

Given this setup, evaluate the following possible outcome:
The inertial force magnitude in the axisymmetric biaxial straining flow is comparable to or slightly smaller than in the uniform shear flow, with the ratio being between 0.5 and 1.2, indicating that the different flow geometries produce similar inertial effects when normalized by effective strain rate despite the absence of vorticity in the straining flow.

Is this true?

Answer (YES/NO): NO